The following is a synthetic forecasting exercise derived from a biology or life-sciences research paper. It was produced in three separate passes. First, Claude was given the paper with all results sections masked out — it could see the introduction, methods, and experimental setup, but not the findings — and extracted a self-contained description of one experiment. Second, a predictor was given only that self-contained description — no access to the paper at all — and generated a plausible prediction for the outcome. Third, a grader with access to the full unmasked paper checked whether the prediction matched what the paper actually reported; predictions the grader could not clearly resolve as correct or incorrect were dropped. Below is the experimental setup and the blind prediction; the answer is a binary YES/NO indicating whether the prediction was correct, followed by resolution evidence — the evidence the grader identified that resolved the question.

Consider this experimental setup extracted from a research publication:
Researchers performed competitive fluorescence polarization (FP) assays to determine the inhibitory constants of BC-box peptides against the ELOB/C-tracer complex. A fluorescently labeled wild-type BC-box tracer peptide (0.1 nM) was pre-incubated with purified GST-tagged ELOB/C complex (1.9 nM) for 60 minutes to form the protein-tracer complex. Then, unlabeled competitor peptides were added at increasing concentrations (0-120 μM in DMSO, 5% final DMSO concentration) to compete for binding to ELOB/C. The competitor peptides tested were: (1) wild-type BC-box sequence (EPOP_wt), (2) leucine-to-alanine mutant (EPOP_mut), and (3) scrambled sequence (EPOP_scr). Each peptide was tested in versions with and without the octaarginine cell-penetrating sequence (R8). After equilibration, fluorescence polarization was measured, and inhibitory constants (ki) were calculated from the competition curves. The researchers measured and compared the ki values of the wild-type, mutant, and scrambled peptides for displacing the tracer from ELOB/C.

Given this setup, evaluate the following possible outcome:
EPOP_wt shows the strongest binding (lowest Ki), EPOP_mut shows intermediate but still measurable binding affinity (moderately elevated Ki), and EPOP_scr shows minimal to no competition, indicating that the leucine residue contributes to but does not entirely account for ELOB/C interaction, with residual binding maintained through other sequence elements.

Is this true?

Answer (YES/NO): NO